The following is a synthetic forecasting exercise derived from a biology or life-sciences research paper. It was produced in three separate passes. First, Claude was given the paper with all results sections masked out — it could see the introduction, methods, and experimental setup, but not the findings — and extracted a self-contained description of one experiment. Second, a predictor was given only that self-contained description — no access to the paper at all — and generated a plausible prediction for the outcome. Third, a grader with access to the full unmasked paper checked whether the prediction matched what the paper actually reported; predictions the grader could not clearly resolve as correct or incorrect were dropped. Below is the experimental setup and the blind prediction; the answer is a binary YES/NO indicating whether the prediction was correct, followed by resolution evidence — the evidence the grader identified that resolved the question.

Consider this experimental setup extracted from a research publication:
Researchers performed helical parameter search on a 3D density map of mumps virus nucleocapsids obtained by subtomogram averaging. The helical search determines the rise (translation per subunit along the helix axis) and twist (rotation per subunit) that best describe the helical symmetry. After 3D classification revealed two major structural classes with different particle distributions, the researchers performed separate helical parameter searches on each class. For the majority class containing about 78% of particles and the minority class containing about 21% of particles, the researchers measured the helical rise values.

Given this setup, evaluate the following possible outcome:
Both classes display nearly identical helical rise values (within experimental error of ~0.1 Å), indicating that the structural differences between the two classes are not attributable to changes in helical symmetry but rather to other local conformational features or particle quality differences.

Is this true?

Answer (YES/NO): NO